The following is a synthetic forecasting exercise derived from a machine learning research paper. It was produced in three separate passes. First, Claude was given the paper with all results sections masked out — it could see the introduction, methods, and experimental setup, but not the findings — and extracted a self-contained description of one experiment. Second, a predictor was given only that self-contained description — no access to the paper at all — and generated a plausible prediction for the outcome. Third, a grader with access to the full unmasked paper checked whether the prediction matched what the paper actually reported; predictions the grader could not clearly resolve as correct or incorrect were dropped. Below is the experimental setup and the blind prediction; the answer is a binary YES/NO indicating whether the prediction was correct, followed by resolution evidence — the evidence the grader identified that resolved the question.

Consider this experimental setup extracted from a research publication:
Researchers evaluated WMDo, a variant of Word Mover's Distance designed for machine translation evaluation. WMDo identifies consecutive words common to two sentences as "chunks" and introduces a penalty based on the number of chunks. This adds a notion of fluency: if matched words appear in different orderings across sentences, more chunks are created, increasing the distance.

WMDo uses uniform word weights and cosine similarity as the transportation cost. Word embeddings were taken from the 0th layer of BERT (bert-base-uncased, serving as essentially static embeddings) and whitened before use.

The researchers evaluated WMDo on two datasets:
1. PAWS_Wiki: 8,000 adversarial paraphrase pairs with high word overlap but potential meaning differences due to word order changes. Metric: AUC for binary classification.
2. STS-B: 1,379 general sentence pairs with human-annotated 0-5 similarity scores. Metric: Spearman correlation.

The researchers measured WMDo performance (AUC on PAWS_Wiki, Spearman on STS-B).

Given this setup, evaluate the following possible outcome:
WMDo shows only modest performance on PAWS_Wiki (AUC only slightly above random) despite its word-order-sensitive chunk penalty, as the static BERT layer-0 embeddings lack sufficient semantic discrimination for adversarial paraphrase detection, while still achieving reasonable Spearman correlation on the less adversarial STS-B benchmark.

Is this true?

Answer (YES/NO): NO